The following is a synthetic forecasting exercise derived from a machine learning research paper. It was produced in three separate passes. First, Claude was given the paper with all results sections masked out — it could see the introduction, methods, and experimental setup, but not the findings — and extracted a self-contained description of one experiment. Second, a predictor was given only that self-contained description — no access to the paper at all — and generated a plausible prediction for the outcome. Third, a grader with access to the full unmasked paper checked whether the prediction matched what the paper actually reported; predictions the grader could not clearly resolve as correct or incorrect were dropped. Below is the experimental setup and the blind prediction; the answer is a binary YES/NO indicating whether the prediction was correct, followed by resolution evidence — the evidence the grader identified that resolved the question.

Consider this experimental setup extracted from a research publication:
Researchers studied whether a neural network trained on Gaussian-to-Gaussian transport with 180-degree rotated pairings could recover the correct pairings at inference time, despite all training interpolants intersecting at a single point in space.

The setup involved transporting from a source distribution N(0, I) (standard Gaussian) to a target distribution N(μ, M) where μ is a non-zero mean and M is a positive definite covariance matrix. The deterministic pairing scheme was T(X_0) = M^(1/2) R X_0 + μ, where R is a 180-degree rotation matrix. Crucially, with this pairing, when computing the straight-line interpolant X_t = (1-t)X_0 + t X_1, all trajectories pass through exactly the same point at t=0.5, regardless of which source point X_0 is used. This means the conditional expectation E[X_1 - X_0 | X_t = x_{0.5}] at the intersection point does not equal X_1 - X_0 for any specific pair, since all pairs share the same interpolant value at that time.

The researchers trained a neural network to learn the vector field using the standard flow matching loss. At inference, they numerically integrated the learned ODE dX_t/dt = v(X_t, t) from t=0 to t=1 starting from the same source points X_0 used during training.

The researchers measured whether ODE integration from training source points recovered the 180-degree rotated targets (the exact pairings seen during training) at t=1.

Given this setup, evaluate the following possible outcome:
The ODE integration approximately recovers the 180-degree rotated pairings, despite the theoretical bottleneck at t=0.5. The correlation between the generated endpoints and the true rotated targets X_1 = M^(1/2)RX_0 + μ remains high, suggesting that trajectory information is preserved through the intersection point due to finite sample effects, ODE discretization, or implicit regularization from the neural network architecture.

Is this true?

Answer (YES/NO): YES